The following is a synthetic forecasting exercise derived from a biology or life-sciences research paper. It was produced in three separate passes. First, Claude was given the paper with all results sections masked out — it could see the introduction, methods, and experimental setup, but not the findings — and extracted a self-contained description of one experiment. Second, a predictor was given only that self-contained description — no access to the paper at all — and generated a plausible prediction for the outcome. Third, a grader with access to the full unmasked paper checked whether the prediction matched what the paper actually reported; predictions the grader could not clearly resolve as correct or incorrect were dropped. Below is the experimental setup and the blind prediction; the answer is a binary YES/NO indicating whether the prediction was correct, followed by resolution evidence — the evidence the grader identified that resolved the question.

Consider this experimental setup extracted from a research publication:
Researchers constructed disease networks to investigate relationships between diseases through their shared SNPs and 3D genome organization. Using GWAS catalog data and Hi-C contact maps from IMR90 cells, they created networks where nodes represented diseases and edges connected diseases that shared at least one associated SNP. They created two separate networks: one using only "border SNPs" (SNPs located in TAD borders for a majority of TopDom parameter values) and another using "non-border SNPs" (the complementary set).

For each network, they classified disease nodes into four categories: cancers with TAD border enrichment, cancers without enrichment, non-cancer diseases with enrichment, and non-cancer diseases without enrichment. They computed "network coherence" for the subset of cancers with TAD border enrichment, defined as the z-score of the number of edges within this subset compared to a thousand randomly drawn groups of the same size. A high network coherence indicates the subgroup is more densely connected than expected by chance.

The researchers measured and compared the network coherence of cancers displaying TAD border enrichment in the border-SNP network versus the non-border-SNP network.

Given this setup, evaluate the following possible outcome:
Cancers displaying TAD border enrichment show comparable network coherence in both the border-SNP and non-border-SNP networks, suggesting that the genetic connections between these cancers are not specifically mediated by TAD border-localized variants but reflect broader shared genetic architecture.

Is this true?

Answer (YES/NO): YES